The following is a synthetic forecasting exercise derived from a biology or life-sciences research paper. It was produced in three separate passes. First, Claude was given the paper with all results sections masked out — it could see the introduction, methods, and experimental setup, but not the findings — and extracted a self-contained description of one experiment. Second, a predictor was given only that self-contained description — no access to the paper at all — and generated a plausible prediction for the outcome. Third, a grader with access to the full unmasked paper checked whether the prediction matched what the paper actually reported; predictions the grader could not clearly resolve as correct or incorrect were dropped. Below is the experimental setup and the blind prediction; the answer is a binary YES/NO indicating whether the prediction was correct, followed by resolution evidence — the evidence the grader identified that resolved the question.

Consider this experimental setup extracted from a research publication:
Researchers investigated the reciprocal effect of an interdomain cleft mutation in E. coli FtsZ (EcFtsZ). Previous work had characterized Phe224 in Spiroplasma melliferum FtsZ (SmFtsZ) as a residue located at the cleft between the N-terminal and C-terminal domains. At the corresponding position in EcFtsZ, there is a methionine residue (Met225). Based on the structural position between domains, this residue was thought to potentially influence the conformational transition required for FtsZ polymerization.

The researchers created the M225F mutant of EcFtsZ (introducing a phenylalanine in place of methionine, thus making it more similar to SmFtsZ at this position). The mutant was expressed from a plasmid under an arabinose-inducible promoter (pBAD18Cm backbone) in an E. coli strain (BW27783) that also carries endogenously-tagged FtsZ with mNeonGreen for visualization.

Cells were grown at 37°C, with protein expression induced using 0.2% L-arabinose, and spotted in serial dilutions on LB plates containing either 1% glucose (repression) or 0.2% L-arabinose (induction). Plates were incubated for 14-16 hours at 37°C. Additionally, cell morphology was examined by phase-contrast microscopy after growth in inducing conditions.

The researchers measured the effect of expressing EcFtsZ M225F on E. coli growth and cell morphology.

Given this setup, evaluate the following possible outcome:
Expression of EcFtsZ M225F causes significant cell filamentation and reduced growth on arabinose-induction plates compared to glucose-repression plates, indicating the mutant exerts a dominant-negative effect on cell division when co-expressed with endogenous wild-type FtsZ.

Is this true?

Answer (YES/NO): NO